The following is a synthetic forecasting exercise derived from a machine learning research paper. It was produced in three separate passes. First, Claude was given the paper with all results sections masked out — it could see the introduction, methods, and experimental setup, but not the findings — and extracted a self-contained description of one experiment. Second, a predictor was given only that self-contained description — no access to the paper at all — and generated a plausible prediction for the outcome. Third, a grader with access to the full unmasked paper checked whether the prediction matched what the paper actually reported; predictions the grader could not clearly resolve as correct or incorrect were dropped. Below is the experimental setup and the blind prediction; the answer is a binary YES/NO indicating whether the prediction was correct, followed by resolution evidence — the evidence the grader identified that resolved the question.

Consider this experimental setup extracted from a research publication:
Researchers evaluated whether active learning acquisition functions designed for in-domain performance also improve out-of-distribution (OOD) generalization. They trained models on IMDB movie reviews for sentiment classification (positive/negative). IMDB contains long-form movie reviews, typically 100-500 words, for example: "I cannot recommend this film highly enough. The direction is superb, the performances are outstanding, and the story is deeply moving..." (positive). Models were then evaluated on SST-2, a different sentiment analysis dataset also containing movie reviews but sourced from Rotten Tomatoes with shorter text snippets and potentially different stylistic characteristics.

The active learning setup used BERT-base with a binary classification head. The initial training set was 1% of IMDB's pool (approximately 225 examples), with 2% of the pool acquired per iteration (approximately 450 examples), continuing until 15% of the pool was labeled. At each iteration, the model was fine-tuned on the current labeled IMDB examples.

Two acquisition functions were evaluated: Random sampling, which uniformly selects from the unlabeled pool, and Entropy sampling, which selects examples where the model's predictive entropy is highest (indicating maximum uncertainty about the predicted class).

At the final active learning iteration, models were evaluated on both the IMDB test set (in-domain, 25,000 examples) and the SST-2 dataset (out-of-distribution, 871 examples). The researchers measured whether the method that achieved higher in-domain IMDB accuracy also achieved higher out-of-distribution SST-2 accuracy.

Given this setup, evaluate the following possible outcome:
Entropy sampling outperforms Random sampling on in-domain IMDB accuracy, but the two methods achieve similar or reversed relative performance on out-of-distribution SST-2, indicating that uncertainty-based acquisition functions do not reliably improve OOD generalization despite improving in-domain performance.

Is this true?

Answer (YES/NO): YES